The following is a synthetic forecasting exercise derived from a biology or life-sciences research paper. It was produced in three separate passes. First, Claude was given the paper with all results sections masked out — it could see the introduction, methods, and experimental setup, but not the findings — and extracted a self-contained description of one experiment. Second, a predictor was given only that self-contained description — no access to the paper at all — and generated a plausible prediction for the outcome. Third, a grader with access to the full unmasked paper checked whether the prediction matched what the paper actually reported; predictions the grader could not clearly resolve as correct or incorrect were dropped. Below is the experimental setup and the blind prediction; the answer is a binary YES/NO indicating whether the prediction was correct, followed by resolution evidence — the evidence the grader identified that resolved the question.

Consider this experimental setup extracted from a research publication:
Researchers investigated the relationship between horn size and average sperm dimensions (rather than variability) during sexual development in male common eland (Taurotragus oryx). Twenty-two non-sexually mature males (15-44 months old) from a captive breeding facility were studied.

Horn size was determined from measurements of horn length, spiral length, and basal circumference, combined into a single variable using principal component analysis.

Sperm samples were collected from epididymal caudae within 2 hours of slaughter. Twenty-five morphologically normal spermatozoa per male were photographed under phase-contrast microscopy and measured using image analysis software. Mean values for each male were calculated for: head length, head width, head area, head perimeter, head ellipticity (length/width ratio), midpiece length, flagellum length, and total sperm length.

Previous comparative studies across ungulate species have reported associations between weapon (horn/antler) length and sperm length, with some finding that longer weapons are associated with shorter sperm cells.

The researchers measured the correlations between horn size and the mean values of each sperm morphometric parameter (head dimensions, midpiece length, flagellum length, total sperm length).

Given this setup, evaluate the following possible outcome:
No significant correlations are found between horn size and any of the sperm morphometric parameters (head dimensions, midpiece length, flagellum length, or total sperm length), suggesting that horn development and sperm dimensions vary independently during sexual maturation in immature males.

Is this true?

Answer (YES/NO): YES